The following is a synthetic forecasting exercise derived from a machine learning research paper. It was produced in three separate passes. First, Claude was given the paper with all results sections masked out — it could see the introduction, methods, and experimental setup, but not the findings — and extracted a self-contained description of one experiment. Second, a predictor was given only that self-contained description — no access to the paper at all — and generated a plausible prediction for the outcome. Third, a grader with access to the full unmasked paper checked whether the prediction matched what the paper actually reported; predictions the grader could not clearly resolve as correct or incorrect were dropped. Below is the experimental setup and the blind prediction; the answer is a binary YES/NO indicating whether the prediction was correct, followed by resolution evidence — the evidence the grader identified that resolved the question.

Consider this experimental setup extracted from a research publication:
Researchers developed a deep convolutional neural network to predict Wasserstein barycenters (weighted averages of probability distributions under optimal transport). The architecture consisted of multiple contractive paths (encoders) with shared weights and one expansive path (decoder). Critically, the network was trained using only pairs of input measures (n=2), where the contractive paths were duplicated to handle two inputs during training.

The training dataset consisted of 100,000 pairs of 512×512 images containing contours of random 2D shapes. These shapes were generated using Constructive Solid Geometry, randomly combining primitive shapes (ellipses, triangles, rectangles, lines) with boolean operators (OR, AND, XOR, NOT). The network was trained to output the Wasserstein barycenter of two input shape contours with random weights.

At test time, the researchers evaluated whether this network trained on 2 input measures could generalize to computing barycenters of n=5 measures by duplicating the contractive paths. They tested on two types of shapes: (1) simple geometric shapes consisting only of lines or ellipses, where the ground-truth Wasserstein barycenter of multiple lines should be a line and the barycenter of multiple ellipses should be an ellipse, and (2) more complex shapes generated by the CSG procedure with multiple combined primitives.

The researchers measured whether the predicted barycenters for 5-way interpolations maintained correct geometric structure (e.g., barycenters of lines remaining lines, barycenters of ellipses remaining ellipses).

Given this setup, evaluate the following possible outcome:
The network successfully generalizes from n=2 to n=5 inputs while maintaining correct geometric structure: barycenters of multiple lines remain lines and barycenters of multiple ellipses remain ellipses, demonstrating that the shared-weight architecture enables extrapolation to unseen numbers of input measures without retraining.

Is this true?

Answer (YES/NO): NO